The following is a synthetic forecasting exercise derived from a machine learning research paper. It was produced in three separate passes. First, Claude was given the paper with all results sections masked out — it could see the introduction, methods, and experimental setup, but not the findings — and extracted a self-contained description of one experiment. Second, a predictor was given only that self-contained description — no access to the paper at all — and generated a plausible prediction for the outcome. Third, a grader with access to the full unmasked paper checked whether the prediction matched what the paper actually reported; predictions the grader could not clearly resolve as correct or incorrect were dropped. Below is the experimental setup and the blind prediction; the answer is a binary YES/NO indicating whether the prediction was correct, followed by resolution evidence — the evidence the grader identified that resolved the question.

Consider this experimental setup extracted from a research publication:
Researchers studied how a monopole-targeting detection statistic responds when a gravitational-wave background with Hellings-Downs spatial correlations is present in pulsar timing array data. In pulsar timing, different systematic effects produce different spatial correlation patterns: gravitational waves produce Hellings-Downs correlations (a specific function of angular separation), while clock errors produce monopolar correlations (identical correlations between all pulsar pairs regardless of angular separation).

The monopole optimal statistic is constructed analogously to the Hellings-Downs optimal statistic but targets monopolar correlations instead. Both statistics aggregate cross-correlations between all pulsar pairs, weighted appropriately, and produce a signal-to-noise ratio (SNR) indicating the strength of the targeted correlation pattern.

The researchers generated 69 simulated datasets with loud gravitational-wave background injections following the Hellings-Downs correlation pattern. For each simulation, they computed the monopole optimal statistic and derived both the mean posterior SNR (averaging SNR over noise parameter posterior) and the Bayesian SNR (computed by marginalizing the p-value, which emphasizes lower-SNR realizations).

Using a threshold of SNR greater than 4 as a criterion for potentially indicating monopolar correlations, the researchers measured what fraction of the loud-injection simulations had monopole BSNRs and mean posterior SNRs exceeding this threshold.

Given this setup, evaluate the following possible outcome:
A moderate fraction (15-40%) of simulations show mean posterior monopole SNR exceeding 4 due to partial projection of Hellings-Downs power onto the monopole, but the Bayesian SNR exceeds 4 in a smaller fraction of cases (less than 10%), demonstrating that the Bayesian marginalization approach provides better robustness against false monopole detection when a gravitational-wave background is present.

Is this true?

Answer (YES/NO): NO